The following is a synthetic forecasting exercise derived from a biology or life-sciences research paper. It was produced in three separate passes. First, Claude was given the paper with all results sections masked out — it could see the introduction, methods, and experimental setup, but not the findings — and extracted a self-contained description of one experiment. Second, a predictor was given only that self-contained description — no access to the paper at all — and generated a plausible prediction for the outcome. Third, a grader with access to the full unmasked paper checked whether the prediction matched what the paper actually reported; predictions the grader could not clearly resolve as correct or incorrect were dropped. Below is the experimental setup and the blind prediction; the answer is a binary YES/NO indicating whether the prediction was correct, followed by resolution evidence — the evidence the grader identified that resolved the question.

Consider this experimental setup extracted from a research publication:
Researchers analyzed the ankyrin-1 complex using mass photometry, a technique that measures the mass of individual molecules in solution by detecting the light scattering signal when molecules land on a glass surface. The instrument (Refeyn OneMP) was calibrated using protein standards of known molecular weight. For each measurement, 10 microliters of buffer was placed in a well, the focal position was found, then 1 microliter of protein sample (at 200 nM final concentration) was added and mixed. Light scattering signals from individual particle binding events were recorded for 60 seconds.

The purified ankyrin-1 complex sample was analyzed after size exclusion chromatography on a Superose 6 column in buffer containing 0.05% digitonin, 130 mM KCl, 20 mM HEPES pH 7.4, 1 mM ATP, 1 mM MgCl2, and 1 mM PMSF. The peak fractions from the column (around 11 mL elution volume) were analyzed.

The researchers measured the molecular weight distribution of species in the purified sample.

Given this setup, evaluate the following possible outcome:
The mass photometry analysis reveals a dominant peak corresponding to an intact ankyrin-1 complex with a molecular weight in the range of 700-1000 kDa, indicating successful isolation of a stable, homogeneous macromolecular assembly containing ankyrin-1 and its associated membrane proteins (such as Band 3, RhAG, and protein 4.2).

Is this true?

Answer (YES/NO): NO